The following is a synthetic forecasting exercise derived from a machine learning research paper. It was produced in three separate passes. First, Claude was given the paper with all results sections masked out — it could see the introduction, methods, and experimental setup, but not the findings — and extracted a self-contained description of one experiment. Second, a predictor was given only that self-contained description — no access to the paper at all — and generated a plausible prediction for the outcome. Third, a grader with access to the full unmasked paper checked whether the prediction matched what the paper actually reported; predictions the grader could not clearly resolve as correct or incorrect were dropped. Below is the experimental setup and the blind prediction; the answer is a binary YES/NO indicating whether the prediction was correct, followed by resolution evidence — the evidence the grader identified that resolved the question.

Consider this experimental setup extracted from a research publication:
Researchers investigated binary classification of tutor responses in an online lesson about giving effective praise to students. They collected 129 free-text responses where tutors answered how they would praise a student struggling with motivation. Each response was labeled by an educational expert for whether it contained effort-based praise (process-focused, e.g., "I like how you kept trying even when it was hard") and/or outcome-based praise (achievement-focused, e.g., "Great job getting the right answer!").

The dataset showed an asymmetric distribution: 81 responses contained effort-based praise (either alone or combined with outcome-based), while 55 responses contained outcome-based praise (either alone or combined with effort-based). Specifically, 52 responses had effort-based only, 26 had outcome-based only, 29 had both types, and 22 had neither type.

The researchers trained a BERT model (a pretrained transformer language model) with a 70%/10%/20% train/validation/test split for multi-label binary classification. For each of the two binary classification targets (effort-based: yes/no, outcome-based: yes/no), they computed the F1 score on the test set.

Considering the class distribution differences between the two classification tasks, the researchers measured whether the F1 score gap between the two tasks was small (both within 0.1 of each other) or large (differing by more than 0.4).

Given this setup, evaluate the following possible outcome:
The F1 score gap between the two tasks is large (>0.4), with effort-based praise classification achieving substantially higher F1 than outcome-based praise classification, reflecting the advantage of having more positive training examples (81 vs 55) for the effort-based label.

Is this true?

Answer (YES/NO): YES